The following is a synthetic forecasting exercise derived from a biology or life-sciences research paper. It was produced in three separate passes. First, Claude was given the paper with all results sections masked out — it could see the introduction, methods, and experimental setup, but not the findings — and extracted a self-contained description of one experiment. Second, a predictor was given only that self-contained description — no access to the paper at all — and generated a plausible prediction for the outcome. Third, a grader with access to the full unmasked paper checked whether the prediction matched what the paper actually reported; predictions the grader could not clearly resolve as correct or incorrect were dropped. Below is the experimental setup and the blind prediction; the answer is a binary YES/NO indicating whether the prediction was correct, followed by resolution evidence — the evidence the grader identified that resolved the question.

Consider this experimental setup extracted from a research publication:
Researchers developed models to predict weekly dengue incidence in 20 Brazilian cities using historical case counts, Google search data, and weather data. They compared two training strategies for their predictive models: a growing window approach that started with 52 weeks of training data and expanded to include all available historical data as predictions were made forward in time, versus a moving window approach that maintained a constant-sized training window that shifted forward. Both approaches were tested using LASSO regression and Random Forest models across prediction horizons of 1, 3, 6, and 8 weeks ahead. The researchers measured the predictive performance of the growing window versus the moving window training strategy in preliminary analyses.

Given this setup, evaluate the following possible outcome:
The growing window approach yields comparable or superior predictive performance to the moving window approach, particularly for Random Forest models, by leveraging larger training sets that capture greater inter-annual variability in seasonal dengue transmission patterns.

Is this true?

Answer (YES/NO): NO